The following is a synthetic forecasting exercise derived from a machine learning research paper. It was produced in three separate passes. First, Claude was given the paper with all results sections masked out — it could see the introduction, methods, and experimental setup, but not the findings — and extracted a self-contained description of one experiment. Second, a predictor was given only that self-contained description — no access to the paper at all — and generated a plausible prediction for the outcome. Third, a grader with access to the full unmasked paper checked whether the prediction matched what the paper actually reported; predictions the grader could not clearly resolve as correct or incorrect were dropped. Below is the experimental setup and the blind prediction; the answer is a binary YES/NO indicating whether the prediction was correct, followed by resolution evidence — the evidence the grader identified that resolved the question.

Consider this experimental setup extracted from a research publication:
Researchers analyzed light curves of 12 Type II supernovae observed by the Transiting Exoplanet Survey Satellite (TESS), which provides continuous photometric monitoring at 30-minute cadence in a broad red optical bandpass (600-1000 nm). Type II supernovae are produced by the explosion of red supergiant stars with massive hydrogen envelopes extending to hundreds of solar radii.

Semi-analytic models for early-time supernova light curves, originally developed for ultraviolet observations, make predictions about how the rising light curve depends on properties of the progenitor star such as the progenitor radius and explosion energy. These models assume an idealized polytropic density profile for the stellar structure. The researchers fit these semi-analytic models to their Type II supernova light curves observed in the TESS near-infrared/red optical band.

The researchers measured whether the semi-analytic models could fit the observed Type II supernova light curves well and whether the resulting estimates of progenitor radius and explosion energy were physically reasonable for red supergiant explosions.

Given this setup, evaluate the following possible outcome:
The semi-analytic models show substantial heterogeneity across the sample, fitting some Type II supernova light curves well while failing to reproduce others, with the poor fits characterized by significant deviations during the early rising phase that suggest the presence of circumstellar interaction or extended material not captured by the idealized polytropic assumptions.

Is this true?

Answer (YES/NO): NO